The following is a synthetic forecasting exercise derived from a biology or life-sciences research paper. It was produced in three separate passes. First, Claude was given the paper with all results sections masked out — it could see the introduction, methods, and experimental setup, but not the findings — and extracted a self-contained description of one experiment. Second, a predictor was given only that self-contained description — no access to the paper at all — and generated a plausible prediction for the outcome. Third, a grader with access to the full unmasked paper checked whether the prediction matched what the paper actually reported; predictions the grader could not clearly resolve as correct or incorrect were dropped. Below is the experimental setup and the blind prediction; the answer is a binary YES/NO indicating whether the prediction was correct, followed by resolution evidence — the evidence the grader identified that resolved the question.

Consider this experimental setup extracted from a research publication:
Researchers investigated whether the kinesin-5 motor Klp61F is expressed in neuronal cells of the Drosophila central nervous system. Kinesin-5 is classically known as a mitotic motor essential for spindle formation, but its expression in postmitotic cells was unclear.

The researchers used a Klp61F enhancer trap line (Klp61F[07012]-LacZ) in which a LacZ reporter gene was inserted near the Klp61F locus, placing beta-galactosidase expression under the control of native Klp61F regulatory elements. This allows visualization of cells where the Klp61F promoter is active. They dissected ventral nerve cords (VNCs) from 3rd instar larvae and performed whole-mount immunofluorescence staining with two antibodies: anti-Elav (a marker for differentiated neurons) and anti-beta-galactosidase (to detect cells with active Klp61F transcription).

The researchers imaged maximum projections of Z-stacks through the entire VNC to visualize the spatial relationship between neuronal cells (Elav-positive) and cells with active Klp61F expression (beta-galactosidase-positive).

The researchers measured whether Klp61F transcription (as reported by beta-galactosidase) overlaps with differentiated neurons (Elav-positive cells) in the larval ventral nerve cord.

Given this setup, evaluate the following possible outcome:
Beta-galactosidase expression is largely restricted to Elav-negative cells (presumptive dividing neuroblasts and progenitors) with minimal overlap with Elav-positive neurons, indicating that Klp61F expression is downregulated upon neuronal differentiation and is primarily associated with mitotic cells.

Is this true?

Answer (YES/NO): NO